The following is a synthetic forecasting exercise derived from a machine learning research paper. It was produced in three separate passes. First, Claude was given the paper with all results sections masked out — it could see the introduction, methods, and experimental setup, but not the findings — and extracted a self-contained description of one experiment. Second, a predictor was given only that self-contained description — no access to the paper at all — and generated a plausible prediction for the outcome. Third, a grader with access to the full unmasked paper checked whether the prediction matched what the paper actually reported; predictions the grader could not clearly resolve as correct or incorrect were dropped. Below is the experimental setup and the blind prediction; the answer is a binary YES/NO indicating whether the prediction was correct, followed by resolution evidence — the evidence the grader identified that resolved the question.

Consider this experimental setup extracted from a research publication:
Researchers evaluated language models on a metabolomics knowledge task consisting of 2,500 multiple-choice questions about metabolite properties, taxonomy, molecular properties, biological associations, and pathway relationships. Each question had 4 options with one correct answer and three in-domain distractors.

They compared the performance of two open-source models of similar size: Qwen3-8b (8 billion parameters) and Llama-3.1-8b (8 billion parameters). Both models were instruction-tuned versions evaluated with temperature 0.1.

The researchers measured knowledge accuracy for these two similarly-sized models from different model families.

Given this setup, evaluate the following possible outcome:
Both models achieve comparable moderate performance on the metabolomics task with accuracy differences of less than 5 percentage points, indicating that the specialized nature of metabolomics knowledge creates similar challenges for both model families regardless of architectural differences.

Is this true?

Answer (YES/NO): NO